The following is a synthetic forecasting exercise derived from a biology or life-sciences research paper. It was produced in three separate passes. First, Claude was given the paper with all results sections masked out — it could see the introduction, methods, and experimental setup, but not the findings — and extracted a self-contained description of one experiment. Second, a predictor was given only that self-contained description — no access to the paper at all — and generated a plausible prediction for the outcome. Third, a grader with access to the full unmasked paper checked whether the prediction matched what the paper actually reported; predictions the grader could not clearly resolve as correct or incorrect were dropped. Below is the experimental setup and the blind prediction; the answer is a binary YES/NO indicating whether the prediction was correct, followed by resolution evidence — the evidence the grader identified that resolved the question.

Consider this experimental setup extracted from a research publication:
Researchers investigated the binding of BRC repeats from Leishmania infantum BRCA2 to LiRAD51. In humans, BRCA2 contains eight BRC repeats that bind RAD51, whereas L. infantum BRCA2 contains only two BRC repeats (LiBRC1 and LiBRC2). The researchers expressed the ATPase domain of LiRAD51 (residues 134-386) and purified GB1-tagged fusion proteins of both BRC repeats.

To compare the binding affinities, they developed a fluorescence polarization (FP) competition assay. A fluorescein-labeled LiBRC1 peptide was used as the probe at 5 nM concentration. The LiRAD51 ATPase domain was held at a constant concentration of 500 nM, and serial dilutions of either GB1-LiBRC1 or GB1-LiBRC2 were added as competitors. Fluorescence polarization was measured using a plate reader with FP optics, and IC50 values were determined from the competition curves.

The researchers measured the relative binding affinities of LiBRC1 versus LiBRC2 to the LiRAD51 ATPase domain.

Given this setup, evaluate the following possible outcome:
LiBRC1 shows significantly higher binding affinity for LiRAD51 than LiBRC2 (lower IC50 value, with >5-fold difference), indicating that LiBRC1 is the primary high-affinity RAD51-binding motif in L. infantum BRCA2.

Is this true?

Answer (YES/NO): YES